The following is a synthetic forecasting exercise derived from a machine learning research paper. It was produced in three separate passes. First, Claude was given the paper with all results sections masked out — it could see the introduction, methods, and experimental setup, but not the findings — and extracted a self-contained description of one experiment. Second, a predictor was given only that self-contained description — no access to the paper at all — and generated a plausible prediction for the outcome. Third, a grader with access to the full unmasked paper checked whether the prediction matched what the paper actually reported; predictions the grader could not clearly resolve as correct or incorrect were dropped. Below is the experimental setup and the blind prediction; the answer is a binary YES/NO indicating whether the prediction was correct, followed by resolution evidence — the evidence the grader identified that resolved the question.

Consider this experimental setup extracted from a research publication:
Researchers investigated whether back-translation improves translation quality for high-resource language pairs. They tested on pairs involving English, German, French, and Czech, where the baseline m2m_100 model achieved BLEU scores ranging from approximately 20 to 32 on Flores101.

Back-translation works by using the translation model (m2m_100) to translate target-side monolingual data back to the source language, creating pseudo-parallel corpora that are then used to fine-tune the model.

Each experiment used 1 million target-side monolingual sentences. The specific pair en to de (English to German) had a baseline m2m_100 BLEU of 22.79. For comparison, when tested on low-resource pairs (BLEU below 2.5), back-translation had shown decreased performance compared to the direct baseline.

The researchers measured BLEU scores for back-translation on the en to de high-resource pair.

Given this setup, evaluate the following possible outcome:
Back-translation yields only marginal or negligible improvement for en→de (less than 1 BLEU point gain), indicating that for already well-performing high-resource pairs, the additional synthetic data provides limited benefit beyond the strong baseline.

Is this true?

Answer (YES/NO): NO